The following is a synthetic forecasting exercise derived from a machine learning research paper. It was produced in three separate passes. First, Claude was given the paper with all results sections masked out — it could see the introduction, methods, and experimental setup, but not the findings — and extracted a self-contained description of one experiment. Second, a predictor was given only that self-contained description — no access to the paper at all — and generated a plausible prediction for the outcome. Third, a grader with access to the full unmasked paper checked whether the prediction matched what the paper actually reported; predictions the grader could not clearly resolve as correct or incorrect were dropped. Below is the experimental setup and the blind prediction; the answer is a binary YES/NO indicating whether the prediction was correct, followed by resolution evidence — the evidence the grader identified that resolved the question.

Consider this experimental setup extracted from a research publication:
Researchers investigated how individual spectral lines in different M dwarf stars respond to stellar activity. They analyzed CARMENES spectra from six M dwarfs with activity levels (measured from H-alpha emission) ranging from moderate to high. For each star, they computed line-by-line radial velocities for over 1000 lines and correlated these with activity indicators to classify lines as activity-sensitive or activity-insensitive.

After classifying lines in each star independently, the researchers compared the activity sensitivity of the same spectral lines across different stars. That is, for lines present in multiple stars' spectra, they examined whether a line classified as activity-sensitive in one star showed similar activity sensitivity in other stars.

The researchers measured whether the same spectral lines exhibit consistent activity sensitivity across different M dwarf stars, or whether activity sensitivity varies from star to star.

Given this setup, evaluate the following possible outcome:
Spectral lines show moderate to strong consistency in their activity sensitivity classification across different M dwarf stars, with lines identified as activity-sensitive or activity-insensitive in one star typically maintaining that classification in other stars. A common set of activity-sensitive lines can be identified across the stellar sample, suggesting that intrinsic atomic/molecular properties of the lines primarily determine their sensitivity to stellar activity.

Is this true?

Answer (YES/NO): NO